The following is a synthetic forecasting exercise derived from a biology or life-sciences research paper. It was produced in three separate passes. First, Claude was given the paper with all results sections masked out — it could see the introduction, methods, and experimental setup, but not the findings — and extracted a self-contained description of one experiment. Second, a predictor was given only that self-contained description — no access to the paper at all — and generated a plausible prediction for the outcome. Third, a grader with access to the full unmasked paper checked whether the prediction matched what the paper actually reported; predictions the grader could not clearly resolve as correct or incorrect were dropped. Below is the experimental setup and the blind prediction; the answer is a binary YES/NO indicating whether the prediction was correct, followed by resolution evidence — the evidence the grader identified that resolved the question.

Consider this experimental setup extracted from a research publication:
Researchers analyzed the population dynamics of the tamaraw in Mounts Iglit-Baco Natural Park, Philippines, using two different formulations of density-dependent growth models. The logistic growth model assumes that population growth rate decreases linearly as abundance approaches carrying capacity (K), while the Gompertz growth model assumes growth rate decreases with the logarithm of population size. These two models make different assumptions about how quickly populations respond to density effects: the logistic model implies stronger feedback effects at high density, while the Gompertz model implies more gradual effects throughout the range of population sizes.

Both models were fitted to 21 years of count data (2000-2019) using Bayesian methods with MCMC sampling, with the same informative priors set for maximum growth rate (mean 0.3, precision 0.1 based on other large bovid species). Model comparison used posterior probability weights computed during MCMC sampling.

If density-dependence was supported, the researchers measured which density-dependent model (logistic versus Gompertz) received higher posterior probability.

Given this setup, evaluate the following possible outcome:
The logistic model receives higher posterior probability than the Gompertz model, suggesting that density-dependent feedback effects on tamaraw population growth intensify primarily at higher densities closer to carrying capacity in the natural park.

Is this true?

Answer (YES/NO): YES